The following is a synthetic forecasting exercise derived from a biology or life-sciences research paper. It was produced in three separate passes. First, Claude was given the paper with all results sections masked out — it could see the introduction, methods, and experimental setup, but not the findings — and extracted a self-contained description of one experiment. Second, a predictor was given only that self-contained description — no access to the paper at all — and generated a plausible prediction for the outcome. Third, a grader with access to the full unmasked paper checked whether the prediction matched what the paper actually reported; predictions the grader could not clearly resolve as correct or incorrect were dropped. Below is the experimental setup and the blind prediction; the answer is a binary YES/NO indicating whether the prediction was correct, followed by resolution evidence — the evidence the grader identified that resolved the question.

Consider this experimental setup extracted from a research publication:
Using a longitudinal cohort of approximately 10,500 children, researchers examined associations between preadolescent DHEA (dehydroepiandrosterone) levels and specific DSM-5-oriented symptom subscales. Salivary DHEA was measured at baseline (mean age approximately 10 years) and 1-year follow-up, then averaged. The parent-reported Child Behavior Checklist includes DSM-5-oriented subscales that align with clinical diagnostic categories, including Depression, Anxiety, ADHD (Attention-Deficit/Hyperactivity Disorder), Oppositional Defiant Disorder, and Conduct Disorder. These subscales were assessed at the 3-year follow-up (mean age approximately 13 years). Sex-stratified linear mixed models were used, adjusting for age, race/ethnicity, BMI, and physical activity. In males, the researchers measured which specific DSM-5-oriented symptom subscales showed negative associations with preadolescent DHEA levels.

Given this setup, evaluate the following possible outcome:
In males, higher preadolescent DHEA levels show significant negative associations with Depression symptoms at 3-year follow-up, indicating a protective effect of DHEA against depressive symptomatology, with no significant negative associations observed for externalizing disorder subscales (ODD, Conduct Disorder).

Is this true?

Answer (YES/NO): NO